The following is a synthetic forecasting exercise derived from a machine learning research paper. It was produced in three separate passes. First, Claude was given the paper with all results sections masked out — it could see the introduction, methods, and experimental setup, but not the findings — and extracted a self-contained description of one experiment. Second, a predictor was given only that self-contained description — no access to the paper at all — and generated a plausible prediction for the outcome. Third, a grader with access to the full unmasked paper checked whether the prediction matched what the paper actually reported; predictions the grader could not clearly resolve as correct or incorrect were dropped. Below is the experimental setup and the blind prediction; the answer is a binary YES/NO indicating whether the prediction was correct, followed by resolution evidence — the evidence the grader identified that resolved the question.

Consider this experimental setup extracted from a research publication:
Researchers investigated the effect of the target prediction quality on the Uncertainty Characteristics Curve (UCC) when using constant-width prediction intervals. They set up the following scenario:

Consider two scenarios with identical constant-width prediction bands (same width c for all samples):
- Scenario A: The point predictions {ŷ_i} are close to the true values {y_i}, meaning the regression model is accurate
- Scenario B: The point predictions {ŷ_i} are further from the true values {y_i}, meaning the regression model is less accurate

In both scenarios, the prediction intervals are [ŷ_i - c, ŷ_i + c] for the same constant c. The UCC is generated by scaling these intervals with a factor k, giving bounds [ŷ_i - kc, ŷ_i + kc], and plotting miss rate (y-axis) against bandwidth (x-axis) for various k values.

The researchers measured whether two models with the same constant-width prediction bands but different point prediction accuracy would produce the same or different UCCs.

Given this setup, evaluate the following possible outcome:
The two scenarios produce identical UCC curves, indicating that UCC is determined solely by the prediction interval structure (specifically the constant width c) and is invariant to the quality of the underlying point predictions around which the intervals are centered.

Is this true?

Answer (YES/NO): NO